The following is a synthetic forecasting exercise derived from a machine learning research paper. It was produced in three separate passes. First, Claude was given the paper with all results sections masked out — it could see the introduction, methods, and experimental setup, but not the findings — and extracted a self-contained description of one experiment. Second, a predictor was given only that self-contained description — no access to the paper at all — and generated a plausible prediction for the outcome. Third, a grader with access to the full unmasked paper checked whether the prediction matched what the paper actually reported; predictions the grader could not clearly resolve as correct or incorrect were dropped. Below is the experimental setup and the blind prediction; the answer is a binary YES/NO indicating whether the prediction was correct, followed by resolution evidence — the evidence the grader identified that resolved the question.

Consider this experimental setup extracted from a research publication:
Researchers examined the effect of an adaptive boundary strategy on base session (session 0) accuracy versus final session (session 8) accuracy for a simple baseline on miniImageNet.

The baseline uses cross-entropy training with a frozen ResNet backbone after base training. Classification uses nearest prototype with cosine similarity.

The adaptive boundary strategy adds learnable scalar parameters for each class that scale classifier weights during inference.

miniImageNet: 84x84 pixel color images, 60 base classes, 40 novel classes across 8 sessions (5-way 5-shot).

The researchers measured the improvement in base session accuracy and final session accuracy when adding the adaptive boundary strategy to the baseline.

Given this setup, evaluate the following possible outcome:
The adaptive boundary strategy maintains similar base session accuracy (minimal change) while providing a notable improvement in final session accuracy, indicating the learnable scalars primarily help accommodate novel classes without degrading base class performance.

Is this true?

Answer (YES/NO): NO